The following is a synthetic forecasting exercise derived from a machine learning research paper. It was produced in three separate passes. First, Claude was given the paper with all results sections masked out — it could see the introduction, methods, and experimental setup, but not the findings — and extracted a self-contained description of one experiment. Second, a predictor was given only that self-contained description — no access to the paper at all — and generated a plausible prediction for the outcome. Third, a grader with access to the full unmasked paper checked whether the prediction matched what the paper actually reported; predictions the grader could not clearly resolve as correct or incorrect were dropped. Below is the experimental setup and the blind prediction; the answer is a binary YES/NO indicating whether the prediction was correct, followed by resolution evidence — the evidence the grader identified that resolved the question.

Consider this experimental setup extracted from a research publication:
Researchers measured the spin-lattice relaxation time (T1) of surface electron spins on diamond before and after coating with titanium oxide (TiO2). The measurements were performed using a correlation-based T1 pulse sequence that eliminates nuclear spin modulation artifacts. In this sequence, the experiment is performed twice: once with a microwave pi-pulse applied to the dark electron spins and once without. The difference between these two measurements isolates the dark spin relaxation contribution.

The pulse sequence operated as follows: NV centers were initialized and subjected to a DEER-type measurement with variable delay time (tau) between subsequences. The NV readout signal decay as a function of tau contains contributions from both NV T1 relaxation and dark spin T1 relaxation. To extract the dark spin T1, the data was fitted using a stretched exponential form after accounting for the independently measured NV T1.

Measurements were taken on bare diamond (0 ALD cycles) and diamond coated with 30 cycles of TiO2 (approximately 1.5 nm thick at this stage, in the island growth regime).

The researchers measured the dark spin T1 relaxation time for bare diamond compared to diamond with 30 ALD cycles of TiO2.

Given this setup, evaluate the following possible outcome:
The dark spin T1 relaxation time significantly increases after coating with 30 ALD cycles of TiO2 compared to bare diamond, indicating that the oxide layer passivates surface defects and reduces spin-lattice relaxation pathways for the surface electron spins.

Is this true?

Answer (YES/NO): NO